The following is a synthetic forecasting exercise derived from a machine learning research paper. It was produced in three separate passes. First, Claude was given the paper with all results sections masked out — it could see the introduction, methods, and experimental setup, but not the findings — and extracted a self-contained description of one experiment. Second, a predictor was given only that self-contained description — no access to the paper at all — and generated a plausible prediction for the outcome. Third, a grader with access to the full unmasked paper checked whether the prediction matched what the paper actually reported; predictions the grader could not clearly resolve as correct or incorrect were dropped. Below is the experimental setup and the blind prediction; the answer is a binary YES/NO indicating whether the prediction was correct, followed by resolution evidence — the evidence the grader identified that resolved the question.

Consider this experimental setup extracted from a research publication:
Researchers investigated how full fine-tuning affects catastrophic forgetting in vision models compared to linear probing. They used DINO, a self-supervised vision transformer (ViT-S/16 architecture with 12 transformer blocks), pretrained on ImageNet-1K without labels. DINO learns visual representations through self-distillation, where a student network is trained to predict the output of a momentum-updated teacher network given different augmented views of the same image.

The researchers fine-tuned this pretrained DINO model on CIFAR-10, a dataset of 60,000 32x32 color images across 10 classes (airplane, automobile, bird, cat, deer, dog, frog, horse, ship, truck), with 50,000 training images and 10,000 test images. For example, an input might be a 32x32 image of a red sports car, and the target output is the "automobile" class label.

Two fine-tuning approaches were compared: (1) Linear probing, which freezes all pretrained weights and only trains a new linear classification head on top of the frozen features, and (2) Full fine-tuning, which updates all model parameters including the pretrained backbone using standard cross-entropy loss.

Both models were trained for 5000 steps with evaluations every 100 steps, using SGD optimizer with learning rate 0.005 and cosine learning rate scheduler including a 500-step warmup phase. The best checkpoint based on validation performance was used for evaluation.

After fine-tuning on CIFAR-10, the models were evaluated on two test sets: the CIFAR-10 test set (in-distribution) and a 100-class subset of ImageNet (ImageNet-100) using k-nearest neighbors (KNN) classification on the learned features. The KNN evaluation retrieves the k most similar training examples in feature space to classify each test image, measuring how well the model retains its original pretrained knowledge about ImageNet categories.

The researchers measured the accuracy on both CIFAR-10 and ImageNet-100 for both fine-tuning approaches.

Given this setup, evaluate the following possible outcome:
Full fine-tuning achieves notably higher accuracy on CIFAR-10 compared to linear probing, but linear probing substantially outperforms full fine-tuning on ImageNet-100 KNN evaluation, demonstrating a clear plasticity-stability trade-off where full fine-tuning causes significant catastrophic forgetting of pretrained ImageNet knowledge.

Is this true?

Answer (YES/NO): YES